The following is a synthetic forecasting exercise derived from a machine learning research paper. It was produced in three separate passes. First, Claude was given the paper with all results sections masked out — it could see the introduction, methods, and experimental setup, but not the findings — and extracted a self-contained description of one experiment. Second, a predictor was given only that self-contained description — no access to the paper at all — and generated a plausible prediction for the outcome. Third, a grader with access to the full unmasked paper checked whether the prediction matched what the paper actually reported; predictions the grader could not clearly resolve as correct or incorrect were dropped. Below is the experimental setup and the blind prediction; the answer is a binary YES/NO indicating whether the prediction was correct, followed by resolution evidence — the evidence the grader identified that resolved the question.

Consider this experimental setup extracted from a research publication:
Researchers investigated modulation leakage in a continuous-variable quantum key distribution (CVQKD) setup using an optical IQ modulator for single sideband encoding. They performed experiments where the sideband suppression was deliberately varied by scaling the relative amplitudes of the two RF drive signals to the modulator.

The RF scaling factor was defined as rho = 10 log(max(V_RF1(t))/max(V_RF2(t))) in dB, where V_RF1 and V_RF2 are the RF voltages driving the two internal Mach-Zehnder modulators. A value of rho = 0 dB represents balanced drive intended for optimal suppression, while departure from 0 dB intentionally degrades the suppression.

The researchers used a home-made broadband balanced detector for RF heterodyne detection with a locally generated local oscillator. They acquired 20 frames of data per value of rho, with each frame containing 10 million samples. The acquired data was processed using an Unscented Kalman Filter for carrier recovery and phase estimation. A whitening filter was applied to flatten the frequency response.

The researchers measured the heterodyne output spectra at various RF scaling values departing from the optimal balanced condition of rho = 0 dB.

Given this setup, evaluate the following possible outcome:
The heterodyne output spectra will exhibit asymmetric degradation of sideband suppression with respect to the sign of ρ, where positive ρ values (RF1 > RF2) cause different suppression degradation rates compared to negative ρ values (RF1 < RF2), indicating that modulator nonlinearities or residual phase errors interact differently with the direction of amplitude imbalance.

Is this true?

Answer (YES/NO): YES